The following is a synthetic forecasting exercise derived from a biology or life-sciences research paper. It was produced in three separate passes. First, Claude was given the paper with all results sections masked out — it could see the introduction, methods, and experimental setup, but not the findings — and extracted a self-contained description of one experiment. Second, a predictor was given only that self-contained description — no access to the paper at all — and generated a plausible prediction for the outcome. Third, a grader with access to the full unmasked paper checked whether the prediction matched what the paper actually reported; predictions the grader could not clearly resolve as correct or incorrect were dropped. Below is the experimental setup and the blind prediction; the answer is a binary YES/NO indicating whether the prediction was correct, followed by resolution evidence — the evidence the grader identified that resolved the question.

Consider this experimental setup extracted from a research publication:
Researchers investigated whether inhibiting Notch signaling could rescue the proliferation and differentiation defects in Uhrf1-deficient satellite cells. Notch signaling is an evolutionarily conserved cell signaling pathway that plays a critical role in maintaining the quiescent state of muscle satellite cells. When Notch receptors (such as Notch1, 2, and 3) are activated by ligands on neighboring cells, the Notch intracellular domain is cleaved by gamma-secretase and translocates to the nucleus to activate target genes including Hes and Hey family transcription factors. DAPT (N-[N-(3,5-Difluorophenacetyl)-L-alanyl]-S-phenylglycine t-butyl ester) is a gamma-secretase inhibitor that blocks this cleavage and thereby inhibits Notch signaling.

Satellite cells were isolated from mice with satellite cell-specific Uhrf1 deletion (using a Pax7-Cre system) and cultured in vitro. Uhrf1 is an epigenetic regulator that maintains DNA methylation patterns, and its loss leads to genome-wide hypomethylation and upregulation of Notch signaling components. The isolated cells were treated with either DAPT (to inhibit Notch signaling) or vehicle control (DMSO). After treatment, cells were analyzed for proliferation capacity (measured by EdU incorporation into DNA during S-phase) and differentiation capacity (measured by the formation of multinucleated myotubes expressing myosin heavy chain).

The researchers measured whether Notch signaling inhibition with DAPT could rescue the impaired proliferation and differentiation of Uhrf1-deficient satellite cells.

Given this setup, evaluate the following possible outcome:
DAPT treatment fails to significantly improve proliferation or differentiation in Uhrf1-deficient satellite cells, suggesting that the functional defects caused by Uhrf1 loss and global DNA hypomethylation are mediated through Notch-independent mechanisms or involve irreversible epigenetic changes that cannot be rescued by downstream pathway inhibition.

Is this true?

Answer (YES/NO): NO